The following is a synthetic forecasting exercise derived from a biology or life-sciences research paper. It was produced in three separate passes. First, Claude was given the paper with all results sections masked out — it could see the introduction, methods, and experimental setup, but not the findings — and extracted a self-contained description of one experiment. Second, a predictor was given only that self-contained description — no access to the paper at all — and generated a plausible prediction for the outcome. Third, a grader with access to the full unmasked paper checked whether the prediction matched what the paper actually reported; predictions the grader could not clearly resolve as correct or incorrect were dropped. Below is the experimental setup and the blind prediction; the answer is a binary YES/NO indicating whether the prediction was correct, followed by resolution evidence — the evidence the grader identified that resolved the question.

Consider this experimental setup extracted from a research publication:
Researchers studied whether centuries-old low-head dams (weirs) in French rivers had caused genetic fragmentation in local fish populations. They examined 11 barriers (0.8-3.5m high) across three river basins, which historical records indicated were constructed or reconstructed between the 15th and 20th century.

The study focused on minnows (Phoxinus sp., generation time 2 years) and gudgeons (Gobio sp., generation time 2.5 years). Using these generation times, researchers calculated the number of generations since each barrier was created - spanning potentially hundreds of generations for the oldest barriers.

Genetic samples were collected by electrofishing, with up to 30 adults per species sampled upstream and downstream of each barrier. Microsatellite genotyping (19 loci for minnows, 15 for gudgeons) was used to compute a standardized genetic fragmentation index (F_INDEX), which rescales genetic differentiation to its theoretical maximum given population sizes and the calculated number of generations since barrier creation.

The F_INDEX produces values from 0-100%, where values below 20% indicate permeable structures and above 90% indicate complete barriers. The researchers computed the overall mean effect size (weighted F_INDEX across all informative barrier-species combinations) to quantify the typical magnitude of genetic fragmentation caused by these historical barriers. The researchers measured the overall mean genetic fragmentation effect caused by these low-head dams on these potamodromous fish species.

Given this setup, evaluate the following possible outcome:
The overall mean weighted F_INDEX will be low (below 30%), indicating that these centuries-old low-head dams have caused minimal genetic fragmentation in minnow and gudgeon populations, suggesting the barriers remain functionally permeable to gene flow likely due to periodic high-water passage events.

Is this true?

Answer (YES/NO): NO